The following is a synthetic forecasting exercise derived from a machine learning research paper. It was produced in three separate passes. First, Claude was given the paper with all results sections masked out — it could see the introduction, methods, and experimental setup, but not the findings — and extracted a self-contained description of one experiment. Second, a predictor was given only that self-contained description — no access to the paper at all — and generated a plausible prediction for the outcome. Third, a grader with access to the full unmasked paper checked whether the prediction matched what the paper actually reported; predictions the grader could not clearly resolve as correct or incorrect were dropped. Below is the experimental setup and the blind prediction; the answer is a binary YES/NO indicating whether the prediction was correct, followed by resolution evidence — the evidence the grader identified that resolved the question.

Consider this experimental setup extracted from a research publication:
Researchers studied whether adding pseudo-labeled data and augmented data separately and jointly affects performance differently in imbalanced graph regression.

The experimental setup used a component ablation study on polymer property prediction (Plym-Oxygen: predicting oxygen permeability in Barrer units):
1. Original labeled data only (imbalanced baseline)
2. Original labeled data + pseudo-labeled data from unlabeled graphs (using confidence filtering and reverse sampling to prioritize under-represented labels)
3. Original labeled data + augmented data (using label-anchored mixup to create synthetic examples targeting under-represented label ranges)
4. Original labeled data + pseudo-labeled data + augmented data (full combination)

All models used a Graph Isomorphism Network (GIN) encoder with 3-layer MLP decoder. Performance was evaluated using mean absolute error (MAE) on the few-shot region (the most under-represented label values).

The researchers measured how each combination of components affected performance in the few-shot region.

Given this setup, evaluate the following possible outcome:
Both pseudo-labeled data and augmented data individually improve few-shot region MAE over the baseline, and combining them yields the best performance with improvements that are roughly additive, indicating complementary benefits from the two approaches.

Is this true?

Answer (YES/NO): NO